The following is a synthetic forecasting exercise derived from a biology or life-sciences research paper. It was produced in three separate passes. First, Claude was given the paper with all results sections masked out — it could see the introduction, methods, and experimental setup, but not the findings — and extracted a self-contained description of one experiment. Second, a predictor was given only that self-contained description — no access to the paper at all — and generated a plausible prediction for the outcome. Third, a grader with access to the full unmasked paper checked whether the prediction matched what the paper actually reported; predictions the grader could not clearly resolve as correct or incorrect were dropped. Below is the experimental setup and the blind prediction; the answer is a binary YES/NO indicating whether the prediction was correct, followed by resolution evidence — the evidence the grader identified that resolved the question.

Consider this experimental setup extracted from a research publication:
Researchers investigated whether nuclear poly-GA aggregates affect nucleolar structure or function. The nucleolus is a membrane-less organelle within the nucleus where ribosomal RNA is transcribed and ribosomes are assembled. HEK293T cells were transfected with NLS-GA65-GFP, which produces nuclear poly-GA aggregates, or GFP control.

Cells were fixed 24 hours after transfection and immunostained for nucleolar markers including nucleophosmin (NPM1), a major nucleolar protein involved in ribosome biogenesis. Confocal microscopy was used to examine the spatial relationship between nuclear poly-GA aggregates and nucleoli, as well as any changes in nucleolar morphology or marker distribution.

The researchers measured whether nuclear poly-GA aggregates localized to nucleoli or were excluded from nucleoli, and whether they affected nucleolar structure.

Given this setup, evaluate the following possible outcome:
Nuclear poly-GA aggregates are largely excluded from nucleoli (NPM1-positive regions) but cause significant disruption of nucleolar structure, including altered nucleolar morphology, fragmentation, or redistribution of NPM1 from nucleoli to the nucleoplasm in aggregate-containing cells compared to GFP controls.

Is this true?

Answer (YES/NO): YES